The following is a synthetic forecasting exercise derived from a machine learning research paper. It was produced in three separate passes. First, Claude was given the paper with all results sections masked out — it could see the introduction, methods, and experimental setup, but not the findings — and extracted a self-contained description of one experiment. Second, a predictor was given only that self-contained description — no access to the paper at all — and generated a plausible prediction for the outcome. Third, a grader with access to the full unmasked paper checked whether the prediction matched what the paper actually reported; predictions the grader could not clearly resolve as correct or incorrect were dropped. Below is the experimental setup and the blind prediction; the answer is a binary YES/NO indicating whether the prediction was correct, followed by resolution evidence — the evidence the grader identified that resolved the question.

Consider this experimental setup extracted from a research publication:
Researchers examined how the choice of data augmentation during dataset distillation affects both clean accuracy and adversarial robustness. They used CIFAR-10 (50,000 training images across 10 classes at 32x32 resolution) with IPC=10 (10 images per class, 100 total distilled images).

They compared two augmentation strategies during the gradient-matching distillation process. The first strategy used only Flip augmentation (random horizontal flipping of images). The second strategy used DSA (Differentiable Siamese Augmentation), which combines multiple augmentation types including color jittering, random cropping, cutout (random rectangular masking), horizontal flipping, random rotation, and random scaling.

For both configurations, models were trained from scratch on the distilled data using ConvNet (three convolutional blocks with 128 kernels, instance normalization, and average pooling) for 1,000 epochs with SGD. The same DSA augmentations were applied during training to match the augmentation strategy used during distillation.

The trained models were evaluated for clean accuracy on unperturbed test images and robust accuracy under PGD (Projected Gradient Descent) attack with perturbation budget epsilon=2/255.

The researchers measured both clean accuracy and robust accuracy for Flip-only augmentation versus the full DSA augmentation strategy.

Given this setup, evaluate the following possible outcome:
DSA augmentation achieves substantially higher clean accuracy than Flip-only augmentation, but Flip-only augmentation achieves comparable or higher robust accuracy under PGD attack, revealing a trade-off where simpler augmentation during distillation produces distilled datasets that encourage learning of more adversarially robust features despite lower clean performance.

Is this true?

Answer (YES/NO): YES